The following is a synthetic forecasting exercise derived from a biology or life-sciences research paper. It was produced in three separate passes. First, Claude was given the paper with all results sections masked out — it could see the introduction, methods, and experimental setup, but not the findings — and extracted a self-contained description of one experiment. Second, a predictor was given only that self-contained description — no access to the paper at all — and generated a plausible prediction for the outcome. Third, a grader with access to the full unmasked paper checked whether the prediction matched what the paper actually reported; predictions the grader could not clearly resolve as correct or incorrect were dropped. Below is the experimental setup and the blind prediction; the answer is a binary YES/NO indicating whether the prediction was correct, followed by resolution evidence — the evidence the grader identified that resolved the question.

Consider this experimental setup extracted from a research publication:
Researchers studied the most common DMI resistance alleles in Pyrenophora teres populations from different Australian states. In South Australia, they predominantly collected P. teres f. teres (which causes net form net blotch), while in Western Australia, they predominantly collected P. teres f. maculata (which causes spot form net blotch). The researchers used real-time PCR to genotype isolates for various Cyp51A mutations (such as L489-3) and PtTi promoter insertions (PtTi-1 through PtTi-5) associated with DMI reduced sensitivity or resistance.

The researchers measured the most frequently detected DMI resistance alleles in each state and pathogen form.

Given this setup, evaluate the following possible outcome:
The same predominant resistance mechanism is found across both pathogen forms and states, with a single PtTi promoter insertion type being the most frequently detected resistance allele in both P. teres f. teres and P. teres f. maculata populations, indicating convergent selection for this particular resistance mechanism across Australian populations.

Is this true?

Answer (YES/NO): NO